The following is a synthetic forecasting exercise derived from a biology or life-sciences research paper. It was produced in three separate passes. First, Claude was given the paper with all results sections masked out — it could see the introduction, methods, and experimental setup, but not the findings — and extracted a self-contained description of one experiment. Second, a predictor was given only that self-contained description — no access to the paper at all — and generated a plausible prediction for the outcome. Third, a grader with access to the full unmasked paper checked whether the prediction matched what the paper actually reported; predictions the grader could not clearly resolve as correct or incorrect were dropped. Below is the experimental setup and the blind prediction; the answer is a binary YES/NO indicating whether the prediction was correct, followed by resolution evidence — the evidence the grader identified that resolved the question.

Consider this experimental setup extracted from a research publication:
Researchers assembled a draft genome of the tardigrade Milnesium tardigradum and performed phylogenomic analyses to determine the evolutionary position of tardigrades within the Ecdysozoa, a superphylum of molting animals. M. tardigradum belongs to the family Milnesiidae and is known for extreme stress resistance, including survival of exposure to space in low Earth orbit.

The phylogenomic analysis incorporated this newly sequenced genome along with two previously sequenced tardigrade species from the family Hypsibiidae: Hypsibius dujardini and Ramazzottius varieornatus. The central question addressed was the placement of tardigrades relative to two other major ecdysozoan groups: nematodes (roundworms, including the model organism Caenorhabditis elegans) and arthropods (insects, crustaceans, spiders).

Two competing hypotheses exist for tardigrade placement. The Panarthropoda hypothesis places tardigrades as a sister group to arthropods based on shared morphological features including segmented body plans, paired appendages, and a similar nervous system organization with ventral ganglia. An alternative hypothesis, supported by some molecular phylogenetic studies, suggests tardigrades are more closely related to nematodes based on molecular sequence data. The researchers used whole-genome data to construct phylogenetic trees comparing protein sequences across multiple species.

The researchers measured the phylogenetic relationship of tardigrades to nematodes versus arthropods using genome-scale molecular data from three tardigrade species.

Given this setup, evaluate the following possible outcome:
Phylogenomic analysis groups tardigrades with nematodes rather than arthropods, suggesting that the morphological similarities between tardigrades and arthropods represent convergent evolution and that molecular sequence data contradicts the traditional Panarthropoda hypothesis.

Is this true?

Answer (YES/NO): YES